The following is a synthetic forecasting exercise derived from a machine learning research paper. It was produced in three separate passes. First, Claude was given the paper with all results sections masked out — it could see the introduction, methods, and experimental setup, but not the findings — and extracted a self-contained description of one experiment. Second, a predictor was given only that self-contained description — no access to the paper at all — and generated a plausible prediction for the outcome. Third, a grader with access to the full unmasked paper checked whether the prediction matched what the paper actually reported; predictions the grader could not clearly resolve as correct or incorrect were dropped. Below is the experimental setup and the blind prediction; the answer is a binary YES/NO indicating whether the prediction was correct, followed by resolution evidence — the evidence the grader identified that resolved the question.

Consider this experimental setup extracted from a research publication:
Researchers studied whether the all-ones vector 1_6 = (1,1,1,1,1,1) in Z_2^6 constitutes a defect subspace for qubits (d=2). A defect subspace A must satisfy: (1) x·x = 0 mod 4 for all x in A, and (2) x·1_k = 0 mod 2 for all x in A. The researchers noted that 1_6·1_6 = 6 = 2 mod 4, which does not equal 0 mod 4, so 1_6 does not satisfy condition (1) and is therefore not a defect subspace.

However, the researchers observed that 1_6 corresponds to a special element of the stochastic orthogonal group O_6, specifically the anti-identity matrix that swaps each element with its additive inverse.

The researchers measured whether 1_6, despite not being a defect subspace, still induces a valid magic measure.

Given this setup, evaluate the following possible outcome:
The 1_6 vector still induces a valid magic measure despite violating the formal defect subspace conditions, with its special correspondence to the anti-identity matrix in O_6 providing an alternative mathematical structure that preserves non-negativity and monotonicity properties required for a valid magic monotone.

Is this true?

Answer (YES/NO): YES